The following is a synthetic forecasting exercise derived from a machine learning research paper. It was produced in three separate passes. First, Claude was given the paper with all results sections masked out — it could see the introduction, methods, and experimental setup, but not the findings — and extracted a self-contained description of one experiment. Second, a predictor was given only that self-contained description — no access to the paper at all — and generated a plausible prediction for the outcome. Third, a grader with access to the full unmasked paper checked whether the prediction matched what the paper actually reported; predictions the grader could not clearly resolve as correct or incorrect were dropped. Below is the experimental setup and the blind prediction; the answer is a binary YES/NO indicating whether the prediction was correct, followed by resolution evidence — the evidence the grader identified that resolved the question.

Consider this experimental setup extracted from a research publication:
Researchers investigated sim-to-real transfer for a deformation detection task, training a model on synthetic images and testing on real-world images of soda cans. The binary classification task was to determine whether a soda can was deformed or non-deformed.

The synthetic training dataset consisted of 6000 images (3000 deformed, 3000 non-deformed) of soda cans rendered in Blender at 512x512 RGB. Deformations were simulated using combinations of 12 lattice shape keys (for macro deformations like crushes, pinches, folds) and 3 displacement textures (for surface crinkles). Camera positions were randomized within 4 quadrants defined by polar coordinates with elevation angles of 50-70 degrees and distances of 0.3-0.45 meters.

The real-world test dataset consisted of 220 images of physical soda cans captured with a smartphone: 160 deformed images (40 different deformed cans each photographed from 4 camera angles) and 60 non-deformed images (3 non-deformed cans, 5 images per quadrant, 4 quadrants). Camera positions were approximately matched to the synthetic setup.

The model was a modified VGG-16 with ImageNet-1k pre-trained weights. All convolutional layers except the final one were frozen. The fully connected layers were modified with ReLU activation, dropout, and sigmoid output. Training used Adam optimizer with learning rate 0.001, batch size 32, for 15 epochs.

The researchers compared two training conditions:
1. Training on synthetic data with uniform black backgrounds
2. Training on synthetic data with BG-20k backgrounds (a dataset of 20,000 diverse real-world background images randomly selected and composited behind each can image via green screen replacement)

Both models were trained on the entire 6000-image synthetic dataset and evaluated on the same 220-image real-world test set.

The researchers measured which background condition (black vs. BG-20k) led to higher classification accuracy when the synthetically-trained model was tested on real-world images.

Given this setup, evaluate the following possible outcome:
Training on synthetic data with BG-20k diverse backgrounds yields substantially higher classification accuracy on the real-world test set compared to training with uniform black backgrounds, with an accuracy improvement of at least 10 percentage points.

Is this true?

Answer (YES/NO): YES